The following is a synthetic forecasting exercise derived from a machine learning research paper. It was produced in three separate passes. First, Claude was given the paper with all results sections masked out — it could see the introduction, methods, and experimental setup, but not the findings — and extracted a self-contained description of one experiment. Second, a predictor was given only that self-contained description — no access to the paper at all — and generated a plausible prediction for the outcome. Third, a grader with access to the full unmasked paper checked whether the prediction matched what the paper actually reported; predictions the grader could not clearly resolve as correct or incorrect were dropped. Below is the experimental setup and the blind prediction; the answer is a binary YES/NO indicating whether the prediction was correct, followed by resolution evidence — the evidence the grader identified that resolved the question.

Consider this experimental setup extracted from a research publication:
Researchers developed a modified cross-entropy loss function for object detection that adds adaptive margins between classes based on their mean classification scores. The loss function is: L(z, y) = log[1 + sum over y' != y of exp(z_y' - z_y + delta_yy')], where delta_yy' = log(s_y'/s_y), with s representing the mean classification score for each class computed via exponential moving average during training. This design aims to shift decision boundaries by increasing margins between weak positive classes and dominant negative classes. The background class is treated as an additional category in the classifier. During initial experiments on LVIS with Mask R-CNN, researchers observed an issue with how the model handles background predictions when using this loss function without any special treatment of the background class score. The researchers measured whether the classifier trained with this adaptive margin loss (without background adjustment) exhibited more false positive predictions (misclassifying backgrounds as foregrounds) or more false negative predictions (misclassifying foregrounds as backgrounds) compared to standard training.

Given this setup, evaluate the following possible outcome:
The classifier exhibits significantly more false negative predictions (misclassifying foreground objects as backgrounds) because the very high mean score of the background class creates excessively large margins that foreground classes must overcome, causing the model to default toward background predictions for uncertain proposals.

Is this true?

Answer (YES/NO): NO